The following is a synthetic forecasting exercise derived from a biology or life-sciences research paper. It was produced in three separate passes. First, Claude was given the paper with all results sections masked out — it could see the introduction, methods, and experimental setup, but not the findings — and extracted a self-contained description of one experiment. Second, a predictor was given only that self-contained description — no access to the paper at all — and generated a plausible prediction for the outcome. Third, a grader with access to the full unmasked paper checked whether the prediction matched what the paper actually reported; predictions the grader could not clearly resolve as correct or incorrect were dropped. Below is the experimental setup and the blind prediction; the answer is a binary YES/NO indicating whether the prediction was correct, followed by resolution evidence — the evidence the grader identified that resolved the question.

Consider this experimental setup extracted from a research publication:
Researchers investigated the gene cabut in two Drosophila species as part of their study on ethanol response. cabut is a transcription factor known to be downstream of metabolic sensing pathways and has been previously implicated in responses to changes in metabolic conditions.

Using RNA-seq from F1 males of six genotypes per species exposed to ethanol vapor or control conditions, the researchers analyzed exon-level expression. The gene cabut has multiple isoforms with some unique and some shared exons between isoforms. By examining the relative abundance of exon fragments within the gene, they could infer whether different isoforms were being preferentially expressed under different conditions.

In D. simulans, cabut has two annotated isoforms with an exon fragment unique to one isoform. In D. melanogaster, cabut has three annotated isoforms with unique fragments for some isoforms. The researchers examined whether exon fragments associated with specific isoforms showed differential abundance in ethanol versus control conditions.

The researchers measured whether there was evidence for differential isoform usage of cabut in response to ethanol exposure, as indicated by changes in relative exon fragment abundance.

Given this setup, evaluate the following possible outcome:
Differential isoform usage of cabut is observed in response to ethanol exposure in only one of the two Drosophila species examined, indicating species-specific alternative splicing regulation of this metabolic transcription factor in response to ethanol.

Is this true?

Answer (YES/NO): NO